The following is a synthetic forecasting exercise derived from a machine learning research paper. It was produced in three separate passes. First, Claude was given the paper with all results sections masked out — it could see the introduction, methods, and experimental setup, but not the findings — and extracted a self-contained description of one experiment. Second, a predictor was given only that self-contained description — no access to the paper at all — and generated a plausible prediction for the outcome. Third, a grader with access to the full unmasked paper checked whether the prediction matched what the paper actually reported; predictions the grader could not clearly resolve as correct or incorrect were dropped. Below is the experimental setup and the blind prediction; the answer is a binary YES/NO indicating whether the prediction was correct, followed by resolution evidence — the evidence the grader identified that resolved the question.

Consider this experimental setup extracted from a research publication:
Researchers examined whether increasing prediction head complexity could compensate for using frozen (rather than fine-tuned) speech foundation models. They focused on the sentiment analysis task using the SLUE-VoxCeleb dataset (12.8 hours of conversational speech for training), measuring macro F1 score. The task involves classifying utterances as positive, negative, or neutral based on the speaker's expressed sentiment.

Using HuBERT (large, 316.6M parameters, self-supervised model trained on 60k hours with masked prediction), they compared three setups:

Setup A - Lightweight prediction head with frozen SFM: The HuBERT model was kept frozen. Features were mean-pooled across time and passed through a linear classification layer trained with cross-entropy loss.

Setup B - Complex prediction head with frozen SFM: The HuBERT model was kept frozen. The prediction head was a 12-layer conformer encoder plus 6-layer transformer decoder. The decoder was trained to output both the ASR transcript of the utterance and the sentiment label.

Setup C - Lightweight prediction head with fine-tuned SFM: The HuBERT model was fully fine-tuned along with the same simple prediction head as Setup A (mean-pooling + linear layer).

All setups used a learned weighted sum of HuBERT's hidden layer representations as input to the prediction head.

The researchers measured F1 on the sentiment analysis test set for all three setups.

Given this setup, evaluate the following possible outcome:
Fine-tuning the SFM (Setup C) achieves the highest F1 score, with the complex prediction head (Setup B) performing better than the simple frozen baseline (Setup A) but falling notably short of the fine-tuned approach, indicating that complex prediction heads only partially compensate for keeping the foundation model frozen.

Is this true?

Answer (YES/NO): NO